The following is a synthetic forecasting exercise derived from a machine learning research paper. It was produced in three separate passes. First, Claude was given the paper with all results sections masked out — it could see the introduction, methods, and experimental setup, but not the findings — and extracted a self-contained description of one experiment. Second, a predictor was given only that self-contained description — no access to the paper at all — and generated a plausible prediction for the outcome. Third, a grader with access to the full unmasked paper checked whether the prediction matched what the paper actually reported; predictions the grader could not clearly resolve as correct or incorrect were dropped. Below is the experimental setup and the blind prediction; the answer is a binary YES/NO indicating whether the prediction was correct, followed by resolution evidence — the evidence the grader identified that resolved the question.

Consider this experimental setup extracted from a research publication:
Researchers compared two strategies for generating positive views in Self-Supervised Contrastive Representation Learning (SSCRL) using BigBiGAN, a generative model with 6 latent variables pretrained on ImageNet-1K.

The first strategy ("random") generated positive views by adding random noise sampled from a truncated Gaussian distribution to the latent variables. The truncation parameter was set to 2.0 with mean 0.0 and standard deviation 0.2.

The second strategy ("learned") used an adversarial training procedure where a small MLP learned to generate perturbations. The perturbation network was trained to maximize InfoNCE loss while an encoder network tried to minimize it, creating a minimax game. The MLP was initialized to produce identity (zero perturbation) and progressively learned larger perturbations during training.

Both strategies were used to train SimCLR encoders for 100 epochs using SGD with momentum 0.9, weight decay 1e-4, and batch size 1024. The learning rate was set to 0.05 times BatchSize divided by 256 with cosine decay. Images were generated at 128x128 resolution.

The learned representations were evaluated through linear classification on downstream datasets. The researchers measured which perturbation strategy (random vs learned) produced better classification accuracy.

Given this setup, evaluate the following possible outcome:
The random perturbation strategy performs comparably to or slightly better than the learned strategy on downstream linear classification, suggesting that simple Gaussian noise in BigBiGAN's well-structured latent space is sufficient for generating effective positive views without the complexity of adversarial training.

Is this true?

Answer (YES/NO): NO